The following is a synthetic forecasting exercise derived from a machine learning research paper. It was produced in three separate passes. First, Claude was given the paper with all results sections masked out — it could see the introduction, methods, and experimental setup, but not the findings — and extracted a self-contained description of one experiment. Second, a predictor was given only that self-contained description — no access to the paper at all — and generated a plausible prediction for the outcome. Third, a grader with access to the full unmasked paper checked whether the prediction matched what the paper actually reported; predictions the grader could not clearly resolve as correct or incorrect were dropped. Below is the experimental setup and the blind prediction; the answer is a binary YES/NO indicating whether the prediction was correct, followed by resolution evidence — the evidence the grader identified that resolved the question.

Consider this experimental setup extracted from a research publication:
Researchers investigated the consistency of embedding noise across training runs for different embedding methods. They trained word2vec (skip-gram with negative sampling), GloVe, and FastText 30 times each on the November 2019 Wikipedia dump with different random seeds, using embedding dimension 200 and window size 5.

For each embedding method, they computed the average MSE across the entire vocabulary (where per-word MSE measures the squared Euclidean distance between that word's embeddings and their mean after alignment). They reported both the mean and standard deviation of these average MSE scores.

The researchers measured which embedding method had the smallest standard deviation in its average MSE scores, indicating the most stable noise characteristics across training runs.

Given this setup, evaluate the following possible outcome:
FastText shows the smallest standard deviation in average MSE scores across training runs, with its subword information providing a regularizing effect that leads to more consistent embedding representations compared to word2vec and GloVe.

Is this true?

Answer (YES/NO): YES